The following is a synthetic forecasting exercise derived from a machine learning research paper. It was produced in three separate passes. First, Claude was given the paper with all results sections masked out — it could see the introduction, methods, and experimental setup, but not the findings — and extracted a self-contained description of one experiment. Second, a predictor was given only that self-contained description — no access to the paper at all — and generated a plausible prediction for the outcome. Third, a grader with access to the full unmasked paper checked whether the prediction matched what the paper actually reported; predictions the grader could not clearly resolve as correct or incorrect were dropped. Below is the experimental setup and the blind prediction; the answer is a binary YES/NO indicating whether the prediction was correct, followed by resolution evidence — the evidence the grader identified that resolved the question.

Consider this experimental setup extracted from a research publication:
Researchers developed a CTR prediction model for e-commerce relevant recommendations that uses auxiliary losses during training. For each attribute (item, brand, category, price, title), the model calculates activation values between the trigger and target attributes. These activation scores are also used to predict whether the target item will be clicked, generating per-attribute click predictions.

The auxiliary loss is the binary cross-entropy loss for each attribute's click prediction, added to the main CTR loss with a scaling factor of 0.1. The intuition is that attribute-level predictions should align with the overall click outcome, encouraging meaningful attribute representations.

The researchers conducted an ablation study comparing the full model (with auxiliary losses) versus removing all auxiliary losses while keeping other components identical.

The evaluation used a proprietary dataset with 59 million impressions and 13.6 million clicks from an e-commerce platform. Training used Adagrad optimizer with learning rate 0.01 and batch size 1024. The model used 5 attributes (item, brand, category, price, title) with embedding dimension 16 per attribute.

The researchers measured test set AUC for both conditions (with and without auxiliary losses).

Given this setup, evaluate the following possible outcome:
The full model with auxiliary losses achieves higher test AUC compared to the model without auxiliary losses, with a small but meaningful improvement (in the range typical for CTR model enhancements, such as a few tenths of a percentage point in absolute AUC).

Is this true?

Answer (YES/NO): YES